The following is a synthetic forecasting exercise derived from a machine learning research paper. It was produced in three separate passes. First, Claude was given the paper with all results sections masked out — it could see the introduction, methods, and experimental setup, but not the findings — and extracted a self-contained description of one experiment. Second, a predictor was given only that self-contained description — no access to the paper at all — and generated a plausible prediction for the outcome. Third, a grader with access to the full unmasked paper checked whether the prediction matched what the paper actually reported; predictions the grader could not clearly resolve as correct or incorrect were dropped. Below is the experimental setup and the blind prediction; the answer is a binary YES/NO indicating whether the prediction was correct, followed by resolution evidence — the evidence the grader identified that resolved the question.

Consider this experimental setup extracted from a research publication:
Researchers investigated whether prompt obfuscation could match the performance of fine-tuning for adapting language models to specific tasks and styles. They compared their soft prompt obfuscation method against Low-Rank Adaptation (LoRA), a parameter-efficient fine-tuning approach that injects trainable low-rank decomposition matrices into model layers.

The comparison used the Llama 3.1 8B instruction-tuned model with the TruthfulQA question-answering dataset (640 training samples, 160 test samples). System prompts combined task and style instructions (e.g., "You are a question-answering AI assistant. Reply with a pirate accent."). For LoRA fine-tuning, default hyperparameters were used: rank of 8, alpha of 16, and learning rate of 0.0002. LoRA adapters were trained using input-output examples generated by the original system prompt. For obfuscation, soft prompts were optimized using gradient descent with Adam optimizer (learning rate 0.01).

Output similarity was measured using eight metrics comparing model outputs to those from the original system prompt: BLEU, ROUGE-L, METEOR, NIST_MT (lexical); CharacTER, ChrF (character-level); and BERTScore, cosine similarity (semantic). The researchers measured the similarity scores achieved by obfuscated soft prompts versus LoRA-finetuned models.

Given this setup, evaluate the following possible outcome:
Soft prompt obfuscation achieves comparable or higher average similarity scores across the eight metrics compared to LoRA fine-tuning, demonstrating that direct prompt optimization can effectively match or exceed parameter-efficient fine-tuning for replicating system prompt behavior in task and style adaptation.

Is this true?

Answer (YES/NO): YES